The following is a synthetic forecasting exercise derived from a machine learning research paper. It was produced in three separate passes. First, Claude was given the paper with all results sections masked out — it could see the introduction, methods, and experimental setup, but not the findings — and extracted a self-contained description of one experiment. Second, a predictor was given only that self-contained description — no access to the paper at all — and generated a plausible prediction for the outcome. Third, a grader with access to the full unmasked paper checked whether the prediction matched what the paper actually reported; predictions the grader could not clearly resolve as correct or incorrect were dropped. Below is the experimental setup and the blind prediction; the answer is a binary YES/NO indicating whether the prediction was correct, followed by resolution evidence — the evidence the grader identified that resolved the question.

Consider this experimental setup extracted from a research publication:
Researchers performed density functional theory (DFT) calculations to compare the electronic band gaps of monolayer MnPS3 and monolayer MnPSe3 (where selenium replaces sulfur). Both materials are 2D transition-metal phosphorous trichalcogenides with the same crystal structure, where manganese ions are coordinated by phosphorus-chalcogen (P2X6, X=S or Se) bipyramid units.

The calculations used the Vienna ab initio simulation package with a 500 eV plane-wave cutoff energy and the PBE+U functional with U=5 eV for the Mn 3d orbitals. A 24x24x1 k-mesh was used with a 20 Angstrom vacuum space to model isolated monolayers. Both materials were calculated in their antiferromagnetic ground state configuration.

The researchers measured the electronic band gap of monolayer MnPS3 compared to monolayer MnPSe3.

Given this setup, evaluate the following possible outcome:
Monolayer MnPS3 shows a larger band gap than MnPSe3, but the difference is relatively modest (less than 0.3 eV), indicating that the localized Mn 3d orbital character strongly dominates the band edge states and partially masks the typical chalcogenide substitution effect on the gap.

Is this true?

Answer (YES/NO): NO